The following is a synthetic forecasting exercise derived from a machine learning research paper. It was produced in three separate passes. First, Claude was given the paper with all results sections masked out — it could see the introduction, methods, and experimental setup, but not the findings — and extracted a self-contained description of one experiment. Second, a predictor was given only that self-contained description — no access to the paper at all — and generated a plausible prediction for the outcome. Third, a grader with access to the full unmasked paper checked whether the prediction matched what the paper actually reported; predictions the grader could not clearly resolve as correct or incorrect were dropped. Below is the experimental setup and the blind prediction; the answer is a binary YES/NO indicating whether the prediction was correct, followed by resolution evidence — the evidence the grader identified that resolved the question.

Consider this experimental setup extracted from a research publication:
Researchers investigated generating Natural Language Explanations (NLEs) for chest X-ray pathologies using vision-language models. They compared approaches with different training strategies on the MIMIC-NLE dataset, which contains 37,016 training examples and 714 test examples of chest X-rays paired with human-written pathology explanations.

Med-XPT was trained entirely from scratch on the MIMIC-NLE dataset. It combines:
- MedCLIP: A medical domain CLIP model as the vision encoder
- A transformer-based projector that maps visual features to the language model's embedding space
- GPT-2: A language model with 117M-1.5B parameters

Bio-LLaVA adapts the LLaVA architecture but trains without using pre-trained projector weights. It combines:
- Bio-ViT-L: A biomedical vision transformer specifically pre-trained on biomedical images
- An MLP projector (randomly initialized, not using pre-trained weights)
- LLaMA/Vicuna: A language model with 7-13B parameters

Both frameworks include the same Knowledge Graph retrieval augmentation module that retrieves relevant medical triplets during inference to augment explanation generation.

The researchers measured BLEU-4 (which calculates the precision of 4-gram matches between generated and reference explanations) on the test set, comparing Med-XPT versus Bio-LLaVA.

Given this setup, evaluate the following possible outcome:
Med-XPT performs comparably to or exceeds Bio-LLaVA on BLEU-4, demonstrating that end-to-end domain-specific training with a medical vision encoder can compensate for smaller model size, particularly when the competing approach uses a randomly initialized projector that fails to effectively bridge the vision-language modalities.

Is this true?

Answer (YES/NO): YES